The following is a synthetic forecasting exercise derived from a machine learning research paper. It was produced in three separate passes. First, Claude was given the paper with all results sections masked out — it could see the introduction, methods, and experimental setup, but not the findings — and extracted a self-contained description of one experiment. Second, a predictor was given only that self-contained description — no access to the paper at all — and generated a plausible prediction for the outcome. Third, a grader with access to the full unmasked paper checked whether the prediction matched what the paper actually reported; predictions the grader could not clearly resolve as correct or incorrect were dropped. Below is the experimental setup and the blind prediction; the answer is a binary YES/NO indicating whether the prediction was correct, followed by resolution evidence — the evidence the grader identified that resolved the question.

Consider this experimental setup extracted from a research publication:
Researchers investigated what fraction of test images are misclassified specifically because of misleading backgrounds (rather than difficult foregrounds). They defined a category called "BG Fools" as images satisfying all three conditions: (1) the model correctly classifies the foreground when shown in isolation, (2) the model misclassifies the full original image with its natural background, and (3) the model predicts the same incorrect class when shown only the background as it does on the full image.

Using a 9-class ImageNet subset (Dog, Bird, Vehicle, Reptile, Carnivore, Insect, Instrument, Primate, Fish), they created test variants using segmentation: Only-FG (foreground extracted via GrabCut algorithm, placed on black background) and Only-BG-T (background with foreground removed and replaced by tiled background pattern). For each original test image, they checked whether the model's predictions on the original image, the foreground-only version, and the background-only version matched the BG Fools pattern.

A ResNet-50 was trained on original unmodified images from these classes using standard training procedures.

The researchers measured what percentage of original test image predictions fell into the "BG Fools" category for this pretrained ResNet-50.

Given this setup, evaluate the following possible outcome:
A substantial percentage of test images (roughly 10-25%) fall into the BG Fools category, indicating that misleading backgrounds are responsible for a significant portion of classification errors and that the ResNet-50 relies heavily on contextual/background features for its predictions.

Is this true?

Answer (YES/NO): NO